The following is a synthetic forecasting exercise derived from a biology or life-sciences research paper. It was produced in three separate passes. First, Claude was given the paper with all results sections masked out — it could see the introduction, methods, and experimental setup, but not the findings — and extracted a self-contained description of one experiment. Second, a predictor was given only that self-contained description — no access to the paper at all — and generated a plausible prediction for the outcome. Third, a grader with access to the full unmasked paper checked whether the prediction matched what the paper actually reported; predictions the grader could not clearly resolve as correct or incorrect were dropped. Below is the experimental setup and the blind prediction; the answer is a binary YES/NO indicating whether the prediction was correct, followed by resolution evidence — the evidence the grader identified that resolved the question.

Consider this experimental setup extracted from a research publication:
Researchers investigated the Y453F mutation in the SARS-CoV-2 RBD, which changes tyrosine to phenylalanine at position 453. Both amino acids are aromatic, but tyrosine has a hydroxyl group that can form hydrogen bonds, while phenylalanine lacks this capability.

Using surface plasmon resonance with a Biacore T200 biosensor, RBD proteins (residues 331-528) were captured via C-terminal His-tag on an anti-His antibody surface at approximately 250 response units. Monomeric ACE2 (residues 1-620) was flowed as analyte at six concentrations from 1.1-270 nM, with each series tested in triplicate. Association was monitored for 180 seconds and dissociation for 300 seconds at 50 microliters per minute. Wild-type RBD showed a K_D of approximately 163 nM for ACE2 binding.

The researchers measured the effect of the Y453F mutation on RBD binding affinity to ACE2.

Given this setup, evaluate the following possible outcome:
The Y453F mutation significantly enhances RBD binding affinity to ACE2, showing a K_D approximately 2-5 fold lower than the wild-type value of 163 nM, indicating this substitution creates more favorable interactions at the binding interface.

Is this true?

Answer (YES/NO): YES